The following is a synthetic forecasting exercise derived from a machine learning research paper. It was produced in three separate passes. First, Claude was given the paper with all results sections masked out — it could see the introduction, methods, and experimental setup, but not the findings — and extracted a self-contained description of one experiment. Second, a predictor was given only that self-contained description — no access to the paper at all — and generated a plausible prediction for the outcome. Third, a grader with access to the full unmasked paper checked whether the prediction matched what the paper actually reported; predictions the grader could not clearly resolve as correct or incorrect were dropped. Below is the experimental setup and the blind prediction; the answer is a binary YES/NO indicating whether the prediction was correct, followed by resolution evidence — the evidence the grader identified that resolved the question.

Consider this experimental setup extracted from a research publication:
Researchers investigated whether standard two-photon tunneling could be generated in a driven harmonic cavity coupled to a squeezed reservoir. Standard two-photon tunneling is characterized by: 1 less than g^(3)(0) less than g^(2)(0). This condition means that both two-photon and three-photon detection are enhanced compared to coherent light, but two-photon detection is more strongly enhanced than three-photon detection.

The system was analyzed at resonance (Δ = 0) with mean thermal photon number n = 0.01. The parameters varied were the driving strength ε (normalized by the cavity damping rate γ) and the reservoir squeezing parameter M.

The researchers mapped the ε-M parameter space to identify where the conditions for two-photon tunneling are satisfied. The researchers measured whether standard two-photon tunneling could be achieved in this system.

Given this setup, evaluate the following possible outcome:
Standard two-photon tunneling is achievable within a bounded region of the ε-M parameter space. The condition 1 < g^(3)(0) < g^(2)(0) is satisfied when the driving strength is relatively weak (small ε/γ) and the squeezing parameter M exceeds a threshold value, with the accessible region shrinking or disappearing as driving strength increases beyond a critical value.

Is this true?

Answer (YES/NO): NO